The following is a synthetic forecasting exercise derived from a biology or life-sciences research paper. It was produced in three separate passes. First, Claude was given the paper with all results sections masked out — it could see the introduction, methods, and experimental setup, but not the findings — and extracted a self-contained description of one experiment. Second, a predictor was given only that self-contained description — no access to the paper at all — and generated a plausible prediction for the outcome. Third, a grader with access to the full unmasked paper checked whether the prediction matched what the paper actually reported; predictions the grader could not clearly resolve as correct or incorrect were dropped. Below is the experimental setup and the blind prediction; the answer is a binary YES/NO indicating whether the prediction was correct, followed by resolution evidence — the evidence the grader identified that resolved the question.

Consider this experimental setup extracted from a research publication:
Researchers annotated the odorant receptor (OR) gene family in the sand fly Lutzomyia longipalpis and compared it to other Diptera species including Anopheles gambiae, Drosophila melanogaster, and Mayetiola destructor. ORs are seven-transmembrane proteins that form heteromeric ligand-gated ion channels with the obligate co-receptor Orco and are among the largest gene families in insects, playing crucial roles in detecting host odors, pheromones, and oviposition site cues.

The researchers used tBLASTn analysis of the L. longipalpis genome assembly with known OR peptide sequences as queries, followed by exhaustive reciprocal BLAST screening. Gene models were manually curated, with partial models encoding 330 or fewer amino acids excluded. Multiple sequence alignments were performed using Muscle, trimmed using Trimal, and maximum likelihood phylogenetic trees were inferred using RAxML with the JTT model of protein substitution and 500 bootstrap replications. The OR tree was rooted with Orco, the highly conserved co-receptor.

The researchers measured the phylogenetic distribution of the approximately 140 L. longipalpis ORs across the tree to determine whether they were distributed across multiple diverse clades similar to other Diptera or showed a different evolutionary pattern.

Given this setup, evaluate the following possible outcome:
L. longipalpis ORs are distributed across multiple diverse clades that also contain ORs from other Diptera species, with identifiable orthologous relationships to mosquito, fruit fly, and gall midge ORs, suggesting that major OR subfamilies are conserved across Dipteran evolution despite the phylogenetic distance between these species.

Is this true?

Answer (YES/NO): NO